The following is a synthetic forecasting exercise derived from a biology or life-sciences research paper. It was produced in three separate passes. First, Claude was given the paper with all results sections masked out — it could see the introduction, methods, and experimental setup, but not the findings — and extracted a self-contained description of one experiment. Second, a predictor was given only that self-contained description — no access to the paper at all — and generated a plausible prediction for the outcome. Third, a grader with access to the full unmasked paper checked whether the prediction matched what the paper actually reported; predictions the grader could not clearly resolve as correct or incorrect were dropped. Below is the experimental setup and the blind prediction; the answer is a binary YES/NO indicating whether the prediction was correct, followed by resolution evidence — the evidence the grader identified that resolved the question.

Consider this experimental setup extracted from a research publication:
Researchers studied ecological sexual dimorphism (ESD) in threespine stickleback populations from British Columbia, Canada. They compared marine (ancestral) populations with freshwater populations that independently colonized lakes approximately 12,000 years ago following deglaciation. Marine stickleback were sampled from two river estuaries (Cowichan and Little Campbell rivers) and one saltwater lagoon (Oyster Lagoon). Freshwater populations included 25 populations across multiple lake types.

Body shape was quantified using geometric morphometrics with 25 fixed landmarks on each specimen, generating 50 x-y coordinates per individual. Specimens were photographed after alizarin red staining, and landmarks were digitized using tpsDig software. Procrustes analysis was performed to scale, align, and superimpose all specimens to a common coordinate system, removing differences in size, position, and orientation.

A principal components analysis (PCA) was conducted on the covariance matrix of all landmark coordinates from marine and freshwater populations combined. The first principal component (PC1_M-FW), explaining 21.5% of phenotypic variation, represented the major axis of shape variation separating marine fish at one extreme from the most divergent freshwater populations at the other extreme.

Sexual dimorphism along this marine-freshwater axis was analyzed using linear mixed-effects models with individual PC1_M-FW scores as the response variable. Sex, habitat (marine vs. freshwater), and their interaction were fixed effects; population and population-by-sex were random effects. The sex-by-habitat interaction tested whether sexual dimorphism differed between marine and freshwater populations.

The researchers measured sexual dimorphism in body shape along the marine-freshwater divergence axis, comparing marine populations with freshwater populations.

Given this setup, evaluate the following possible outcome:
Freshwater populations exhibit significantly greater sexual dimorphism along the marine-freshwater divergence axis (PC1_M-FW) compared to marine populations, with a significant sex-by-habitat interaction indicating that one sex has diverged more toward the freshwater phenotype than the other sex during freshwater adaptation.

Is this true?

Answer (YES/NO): NO